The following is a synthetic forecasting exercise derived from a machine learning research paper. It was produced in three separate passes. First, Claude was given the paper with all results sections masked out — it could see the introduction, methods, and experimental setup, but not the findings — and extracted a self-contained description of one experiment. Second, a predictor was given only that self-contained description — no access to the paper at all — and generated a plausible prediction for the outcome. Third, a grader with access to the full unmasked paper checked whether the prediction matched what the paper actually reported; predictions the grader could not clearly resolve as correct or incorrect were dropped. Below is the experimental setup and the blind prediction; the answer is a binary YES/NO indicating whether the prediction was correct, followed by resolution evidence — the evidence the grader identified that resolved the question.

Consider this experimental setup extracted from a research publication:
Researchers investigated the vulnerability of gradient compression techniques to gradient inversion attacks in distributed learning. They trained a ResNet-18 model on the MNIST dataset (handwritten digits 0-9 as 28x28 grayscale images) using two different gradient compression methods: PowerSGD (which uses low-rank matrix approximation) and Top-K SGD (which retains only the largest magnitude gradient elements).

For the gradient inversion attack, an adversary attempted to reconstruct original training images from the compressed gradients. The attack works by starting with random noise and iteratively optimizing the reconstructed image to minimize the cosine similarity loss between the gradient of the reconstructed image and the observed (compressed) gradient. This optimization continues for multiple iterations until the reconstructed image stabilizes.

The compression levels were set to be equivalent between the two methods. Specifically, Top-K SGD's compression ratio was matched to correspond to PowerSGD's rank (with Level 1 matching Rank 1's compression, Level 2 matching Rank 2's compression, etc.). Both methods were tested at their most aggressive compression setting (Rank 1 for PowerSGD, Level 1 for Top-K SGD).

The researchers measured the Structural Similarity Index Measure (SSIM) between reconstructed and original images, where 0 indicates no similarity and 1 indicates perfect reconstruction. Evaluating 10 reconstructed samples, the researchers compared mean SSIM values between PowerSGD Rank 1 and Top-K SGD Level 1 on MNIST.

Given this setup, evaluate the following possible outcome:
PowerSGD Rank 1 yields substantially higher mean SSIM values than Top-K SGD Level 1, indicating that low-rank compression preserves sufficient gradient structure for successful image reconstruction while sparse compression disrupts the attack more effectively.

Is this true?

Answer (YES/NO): YES